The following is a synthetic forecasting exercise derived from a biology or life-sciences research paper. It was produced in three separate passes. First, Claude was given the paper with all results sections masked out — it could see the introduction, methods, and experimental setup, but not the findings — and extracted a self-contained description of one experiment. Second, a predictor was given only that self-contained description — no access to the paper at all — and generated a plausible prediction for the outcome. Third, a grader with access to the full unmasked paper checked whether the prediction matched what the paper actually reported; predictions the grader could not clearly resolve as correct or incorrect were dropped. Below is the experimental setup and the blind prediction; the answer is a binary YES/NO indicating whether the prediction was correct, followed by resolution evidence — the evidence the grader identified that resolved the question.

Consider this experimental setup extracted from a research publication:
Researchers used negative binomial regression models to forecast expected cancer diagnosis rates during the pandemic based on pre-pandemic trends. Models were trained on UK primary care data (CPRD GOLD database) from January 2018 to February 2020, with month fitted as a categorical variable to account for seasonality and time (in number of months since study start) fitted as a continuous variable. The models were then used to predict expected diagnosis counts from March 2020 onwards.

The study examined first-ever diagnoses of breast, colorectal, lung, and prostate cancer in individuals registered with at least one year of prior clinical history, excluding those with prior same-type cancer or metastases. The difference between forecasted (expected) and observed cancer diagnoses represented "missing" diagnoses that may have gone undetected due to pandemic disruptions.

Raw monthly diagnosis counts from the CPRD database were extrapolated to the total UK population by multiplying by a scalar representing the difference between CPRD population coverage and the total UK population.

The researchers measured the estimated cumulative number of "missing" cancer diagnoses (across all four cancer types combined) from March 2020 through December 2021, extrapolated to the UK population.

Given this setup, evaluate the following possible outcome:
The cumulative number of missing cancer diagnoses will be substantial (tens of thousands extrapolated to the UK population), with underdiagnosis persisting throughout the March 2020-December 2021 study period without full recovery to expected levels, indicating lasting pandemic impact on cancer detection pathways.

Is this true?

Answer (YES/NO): YES